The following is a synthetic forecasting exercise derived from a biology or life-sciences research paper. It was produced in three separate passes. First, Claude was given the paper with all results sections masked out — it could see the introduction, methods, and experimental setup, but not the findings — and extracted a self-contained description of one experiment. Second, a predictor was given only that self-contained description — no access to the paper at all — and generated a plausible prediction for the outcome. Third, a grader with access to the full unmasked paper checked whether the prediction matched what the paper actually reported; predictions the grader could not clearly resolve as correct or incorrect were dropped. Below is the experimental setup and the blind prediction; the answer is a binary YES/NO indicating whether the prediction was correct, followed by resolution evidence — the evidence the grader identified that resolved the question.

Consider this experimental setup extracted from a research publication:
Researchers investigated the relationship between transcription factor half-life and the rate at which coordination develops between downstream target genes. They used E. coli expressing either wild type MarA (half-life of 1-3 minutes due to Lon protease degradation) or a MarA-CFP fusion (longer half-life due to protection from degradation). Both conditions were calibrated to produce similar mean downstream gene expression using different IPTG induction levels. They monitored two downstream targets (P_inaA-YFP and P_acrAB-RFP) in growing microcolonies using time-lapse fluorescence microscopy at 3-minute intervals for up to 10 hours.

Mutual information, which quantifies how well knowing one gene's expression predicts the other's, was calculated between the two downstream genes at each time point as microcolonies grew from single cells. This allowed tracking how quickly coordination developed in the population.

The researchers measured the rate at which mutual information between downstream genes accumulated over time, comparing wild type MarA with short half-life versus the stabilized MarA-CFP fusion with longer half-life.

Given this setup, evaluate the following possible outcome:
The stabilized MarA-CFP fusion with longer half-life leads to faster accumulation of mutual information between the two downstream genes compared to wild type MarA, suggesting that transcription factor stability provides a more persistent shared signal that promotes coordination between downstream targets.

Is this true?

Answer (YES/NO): NO